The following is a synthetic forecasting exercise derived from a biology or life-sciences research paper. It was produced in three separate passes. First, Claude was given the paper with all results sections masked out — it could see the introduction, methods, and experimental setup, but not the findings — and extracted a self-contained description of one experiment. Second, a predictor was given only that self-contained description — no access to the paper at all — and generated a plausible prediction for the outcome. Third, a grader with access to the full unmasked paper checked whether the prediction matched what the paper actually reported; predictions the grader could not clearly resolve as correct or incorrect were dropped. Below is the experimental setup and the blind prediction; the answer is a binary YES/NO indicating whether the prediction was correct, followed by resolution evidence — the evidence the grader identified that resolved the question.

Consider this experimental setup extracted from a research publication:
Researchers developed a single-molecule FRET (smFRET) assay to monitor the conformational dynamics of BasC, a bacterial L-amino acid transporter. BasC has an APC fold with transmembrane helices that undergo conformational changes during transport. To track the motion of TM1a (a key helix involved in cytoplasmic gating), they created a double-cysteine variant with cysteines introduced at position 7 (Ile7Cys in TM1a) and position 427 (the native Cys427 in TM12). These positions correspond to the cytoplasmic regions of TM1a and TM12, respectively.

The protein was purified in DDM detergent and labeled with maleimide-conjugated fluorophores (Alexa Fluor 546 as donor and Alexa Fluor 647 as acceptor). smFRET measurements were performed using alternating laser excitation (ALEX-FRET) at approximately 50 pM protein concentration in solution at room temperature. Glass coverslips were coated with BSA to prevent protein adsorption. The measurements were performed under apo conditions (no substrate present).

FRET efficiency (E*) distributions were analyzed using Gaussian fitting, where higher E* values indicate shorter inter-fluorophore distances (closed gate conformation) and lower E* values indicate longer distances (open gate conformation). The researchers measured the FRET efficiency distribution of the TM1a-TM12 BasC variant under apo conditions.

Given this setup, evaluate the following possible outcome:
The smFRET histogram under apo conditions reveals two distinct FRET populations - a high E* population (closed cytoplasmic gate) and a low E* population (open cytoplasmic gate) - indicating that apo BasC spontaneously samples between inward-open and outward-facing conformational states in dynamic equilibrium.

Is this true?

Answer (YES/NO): YES